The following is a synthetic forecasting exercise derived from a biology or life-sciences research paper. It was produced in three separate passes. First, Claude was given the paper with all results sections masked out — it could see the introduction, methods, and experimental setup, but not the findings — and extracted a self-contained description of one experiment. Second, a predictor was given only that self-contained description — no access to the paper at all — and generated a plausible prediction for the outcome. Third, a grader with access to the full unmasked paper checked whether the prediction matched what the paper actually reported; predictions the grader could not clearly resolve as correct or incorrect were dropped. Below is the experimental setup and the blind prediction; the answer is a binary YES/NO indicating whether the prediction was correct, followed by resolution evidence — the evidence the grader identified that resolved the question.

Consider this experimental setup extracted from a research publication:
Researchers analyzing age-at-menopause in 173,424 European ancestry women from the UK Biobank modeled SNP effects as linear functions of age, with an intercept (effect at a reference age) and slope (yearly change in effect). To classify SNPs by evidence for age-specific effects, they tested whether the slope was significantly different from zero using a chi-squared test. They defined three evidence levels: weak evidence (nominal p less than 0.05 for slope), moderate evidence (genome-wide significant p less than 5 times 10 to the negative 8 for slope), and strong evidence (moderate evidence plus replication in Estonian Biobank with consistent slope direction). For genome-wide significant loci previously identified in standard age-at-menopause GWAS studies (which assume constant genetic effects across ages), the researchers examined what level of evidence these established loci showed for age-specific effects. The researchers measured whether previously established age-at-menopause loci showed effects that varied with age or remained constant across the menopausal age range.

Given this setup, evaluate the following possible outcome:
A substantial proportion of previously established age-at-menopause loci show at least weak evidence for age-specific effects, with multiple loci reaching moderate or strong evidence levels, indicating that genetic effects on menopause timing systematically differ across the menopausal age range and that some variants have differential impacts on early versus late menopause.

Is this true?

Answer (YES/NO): YES